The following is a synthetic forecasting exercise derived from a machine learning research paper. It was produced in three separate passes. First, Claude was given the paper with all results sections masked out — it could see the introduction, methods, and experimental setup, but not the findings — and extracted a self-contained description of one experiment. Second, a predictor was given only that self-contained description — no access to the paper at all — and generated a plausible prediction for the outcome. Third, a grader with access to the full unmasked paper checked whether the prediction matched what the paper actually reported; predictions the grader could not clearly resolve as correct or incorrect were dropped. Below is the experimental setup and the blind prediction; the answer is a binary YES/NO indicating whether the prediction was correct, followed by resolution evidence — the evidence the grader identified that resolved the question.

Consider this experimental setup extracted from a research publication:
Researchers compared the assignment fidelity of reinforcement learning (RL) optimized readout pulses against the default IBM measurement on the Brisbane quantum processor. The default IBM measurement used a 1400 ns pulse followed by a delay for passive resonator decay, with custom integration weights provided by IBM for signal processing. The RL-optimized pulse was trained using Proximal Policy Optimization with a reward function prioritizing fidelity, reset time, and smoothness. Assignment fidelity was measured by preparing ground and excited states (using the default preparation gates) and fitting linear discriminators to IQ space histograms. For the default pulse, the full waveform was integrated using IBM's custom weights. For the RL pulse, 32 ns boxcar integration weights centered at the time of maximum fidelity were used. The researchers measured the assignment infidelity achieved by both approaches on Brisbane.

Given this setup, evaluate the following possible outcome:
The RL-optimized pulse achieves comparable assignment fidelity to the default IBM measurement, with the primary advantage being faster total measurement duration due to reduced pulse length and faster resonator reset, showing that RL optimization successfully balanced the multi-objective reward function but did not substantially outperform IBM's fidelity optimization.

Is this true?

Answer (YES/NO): YES